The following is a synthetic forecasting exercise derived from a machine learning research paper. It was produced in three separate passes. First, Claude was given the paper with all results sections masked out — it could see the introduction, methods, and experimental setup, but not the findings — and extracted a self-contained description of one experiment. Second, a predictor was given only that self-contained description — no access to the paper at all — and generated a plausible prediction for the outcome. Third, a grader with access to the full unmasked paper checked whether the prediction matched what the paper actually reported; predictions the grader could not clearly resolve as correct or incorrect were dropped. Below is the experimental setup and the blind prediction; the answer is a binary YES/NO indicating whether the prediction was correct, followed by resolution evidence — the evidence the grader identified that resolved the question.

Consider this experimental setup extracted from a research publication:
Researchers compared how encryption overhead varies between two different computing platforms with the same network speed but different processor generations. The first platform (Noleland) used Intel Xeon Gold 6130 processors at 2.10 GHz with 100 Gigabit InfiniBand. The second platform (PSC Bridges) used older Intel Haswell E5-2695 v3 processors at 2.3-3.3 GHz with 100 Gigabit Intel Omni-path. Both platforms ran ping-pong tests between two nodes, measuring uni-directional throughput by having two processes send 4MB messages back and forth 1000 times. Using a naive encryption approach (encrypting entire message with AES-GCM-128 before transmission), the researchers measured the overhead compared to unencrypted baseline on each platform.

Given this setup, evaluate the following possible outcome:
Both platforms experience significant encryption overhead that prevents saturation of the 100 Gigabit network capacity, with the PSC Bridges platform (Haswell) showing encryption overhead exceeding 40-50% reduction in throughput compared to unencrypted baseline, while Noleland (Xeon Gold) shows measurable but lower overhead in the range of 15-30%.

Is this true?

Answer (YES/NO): NO